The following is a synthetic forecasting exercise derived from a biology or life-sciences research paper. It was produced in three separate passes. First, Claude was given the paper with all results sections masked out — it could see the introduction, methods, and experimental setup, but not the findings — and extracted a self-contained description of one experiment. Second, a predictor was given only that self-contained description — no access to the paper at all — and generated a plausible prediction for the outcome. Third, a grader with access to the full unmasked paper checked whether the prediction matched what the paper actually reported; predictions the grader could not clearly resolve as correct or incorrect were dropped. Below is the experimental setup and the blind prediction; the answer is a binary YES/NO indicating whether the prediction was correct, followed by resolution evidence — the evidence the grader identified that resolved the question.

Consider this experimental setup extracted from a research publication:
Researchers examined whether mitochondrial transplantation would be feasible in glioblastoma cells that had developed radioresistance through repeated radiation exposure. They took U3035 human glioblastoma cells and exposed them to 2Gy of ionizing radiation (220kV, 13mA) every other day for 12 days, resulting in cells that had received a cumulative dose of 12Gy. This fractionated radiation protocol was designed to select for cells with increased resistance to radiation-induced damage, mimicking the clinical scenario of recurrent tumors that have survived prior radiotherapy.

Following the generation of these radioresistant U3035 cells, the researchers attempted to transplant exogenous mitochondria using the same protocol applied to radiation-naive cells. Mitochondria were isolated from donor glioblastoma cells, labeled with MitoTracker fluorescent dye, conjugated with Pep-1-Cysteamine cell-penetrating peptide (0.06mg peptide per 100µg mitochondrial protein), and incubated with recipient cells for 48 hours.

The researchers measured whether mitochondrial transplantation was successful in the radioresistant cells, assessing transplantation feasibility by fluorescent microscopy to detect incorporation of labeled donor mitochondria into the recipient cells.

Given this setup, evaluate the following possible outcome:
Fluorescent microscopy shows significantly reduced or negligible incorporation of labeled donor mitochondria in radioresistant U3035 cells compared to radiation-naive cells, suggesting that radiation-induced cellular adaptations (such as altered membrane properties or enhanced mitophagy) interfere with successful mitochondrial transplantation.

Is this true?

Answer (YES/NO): NO